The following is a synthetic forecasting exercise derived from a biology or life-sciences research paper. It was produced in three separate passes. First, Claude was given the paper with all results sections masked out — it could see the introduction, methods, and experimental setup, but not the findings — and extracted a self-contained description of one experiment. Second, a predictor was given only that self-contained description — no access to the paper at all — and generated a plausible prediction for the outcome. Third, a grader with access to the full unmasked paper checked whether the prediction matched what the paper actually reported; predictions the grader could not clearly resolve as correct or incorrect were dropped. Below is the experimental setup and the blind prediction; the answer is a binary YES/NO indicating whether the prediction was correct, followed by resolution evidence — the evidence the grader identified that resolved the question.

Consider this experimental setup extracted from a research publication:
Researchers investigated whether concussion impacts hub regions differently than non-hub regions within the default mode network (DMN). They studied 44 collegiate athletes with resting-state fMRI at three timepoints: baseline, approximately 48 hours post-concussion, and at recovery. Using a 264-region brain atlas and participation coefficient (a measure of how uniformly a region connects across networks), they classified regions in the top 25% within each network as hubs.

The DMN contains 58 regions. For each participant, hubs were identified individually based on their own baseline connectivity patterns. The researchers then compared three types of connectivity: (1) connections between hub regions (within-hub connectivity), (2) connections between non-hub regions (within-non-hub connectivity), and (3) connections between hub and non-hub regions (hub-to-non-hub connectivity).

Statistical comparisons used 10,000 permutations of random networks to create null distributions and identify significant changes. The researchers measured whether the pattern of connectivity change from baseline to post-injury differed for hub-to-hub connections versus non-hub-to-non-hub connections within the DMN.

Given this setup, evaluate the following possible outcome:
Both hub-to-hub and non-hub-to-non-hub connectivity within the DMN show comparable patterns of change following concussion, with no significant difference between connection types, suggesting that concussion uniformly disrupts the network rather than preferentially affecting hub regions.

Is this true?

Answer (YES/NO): NO